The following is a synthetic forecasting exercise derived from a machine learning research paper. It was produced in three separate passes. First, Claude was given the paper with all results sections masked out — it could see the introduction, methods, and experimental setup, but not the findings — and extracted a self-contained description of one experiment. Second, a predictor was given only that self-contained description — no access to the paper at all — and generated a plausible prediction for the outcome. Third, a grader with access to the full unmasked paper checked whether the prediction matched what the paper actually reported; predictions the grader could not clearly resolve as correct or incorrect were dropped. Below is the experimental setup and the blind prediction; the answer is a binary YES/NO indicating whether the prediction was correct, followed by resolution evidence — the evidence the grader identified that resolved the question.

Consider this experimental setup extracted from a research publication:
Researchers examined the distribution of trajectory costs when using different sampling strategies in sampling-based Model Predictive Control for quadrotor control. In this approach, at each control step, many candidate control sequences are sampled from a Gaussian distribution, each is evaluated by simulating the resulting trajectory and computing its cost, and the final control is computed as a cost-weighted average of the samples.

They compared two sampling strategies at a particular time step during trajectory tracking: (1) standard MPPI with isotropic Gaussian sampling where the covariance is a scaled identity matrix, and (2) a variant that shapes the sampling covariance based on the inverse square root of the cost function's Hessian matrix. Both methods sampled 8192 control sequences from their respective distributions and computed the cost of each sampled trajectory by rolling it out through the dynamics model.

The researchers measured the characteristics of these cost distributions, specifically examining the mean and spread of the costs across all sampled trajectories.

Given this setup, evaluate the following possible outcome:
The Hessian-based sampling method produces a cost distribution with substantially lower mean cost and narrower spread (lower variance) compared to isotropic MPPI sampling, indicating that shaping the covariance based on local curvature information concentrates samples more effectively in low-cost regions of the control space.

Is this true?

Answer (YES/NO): YES